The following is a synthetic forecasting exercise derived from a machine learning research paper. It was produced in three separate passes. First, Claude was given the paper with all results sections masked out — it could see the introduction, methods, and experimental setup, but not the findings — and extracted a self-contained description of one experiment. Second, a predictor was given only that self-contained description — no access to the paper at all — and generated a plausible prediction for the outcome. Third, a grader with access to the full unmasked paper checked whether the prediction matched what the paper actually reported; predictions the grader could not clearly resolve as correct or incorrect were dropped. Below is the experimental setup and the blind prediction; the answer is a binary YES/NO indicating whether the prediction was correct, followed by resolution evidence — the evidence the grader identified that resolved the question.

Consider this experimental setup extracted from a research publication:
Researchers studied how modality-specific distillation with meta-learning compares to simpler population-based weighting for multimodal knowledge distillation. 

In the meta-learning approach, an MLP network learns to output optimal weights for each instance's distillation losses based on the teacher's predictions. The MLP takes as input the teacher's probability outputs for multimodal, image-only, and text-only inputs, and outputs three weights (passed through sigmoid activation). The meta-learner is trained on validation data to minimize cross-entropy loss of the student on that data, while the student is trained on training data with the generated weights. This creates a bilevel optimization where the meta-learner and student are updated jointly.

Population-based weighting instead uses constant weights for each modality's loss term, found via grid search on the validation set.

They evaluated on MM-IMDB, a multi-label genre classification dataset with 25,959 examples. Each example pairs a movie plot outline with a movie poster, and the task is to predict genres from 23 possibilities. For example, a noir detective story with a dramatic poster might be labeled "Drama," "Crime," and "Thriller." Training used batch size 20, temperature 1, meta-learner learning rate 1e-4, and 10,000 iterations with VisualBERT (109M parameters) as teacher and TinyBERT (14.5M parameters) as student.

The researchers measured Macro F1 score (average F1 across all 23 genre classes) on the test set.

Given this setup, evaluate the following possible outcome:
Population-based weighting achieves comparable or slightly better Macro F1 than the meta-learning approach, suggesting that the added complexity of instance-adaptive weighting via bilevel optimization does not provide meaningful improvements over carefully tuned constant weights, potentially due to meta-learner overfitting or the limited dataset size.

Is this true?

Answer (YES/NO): NO